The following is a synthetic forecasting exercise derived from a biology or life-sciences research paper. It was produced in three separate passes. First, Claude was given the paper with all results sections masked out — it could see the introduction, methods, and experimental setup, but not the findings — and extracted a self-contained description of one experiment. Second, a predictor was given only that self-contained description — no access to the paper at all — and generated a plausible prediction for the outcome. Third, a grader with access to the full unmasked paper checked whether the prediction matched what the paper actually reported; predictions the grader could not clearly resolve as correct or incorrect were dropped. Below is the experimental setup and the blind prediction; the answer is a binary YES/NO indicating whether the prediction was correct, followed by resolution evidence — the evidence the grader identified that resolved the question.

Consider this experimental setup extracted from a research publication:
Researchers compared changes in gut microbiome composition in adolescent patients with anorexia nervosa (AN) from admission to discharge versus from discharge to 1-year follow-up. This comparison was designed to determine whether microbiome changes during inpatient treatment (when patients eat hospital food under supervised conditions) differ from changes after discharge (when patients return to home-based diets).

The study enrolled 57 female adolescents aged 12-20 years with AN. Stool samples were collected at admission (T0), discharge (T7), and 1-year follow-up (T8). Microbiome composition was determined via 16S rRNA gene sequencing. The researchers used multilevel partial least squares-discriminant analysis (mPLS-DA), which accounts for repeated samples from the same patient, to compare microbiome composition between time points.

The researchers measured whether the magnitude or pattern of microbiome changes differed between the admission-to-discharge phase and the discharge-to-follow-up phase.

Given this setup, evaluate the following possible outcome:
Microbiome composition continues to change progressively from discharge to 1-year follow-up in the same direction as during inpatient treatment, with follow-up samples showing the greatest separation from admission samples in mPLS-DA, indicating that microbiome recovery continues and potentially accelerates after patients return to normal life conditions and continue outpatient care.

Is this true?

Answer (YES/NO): NO